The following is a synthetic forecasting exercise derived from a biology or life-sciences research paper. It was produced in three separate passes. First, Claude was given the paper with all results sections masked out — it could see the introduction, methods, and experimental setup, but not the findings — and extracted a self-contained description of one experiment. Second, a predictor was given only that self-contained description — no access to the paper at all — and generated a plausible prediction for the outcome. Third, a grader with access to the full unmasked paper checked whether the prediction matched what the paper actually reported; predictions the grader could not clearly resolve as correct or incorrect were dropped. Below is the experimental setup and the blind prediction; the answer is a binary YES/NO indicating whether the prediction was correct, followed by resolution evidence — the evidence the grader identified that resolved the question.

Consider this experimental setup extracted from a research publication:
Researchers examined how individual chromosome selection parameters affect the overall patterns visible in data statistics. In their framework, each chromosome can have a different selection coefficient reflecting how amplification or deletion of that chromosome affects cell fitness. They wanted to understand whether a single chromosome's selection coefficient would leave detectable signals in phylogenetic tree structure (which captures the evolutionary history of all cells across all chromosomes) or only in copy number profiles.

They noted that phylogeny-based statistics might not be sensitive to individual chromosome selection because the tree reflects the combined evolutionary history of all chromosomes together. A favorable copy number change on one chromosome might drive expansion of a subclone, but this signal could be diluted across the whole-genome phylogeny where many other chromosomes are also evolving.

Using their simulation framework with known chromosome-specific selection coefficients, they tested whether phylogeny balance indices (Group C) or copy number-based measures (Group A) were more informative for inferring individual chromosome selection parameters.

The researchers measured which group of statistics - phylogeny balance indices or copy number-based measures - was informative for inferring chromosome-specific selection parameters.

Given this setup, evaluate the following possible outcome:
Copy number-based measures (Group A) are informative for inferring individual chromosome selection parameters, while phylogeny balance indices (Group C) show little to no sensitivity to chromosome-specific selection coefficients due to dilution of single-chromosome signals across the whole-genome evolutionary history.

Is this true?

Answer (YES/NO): YES